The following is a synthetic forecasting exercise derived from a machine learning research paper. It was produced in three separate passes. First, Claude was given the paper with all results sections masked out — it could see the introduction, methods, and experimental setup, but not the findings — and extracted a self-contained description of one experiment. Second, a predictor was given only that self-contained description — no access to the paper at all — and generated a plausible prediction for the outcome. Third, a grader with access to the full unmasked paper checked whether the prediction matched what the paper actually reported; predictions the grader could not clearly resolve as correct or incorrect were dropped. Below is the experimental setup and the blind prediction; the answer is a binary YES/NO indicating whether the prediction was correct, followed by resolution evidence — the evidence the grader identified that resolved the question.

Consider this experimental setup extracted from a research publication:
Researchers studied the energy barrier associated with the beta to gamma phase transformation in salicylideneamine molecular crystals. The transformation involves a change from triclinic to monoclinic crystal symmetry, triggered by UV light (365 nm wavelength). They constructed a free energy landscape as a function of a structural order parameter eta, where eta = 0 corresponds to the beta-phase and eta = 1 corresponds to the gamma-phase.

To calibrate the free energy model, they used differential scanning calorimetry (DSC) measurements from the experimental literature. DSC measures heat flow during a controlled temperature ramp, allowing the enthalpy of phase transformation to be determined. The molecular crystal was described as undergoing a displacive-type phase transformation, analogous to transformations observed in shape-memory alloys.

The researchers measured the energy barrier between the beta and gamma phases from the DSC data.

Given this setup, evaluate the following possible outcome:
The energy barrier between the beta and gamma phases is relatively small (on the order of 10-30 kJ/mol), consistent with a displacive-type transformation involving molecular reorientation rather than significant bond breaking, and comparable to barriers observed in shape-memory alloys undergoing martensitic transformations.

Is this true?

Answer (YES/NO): NO